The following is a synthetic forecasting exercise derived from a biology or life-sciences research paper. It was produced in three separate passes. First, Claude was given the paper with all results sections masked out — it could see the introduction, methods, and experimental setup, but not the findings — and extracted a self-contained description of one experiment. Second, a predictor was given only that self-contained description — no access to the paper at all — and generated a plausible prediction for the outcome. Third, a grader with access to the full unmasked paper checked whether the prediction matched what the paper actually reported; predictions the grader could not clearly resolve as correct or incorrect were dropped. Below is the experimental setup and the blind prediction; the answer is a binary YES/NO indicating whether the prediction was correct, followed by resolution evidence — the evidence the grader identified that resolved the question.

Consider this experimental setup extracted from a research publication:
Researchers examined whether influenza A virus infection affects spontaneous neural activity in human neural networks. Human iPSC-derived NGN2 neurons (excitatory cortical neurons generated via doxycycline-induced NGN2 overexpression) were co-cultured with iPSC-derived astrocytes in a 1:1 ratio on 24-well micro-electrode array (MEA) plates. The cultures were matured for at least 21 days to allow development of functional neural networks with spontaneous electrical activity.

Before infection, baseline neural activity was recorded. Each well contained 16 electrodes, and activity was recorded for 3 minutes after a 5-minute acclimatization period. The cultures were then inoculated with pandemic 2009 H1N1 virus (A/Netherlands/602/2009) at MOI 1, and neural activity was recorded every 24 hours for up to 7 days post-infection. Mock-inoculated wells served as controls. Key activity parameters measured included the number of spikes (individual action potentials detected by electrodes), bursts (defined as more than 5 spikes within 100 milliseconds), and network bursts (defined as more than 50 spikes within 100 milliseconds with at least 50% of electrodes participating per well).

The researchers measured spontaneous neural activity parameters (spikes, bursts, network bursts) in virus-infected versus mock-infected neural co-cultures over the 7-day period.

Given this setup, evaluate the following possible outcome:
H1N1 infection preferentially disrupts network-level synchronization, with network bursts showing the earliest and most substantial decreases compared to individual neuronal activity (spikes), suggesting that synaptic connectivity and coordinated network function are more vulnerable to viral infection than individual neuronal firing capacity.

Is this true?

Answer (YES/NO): NO